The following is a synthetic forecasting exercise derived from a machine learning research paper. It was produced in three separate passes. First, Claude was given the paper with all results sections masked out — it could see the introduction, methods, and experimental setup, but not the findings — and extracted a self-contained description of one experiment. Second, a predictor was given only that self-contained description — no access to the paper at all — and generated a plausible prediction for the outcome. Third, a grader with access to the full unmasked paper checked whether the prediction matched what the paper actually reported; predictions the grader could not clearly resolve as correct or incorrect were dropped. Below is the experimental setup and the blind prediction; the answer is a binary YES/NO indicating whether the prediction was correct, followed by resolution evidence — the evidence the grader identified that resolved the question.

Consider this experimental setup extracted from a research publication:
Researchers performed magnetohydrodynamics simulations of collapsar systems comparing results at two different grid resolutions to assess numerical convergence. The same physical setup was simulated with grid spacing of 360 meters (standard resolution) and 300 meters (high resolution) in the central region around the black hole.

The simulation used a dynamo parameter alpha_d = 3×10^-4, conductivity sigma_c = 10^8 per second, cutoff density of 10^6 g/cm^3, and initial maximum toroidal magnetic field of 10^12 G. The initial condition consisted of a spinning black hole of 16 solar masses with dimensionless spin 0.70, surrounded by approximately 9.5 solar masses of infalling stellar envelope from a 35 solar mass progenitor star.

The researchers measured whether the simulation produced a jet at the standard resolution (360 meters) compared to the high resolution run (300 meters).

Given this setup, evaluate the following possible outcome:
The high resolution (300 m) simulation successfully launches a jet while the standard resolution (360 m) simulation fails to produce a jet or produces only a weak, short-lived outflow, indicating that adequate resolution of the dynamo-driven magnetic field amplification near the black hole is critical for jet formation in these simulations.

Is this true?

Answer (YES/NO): NO